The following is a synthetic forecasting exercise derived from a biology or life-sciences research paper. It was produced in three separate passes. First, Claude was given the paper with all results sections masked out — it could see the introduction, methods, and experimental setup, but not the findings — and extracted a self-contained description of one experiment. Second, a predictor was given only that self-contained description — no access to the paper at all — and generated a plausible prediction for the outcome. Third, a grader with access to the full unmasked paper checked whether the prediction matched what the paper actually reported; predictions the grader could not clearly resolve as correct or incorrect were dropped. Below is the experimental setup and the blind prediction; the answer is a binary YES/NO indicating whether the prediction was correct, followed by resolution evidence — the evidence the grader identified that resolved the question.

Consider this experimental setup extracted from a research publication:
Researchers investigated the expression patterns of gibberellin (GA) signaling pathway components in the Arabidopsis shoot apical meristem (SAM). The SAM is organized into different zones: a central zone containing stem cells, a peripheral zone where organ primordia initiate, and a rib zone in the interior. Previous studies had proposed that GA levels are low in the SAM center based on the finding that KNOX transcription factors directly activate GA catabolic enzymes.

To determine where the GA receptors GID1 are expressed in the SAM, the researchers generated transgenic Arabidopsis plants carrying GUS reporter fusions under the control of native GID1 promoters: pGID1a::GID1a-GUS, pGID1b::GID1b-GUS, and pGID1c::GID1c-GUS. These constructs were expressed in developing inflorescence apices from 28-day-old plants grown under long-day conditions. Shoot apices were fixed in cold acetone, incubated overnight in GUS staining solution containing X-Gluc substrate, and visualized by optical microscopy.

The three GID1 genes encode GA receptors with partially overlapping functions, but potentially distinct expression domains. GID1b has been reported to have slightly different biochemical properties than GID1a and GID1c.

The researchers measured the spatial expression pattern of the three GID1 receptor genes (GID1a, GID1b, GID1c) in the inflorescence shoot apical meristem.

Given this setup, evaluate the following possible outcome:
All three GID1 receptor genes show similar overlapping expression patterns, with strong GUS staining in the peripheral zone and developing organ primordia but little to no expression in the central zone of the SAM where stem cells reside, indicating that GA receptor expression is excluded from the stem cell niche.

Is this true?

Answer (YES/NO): NO